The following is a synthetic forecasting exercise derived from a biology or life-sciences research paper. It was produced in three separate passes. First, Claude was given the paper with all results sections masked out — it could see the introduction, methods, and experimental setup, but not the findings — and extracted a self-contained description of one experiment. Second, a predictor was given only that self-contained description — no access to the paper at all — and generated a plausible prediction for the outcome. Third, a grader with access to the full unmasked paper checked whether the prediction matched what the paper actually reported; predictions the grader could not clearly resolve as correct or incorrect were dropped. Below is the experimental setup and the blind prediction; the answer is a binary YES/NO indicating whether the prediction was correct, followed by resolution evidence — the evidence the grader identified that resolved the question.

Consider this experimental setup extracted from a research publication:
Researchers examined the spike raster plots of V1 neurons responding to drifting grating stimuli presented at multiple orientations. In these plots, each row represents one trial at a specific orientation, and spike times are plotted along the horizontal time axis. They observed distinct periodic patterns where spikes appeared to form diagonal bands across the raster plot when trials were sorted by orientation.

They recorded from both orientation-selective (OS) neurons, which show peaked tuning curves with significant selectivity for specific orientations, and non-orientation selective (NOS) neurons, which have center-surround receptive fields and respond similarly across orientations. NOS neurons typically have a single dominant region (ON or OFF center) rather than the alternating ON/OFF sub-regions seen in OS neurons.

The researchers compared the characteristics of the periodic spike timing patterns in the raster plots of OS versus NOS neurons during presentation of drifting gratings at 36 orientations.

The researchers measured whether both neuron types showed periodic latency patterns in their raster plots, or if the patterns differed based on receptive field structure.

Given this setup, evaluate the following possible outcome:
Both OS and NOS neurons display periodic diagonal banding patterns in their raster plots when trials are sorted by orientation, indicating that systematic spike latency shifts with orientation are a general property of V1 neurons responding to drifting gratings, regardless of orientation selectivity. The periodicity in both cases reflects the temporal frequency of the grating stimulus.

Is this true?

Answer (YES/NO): YES